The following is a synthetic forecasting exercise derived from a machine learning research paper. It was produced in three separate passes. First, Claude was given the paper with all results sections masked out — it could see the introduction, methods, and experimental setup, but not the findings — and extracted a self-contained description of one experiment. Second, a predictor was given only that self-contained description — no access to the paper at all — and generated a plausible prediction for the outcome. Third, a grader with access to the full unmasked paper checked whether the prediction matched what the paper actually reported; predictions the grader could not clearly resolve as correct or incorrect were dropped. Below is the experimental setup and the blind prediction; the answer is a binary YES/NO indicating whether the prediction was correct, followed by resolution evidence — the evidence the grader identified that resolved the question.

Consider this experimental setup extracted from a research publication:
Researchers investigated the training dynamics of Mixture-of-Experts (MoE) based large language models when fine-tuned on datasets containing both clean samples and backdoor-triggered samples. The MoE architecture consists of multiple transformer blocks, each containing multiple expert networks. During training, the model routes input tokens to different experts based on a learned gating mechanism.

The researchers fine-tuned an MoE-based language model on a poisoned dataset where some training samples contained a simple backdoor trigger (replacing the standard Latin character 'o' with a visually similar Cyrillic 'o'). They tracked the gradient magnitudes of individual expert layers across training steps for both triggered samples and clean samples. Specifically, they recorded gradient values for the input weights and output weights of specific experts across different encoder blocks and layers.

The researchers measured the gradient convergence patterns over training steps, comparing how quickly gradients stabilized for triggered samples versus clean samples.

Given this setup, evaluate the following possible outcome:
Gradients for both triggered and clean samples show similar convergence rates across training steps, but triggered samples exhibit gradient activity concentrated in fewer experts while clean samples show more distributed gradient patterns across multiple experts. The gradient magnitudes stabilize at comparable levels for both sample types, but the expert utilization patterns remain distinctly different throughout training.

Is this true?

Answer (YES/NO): NO